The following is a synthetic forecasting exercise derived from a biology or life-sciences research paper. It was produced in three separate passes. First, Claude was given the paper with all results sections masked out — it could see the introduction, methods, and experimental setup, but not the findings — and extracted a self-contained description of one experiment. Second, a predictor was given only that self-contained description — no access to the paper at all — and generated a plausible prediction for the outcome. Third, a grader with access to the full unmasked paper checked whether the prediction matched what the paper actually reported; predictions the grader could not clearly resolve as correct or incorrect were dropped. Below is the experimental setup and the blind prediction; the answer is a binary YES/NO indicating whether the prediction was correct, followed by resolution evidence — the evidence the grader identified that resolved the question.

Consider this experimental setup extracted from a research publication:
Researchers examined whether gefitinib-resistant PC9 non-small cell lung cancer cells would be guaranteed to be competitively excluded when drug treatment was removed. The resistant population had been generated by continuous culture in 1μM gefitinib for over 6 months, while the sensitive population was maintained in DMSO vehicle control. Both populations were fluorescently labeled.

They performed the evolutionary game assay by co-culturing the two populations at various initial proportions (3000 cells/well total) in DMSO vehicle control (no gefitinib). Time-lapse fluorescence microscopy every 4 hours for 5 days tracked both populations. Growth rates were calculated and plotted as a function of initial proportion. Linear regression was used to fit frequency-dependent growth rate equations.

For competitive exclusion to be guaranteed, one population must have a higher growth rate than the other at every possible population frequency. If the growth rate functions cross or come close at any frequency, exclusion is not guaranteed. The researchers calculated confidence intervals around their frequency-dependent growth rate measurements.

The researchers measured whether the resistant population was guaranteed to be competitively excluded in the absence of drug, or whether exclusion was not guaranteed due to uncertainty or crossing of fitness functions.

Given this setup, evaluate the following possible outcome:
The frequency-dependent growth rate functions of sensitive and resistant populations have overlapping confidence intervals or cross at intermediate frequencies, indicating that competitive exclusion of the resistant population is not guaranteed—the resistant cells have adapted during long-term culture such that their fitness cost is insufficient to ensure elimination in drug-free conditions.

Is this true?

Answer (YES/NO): NO